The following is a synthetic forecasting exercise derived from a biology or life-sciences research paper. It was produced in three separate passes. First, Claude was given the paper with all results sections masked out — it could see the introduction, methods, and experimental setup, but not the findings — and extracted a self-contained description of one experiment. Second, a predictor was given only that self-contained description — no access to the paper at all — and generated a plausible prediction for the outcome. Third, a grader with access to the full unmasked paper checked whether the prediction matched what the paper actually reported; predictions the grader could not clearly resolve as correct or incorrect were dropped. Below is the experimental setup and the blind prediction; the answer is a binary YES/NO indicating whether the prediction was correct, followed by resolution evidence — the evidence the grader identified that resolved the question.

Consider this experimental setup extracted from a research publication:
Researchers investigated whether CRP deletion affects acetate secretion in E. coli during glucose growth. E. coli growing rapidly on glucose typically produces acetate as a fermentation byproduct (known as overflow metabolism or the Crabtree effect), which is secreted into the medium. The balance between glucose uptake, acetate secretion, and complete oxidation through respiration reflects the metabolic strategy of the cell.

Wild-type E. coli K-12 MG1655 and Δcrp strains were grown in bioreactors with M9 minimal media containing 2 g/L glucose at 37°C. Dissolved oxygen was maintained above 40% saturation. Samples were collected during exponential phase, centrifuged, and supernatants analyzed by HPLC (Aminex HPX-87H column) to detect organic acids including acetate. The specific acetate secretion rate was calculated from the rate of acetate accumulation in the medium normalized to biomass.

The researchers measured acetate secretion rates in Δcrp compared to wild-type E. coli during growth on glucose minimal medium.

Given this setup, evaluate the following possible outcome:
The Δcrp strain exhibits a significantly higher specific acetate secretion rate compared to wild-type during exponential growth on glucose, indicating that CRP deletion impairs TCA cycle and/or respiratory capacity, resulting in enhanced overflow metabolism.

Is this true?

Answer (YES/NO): NO